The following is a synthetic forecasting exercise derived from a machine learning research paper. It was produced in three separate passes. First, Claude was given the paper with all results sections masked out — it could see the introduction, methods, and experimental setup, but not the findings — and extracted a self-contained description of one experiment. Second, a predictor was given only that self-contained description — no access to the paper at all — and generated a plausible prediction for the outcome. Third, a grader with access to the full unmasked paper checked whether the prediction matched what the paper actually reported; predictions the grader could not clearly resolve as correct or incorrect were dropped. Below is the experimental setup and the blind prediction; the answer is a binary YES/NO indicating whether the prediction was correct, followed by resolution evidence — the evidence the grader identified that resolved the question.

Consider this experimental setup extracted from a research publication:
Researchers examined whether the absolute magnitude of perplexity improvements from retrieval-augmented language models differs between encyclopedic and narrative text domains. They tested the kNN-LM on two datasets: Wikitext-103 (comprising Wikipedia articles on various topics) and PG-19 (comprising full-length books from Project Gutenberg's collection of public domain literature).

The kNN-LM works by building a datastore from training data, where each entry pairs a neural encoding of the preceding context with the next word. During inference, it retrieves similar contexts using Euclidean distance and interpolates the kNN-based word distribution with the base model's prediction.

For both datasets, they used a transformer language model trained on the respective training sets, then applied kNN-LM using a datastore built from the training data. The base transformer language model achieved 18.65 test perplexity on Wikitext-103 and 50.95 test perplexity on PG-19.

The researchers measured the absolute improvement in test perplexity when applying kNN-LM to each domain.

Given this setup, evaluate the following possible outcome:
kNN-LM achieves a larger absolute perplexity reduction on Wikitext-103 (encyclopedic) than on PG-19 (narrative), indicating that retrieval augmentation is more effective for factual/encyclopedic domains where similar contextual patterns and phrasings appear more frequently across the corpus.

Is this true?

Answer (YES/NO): NO